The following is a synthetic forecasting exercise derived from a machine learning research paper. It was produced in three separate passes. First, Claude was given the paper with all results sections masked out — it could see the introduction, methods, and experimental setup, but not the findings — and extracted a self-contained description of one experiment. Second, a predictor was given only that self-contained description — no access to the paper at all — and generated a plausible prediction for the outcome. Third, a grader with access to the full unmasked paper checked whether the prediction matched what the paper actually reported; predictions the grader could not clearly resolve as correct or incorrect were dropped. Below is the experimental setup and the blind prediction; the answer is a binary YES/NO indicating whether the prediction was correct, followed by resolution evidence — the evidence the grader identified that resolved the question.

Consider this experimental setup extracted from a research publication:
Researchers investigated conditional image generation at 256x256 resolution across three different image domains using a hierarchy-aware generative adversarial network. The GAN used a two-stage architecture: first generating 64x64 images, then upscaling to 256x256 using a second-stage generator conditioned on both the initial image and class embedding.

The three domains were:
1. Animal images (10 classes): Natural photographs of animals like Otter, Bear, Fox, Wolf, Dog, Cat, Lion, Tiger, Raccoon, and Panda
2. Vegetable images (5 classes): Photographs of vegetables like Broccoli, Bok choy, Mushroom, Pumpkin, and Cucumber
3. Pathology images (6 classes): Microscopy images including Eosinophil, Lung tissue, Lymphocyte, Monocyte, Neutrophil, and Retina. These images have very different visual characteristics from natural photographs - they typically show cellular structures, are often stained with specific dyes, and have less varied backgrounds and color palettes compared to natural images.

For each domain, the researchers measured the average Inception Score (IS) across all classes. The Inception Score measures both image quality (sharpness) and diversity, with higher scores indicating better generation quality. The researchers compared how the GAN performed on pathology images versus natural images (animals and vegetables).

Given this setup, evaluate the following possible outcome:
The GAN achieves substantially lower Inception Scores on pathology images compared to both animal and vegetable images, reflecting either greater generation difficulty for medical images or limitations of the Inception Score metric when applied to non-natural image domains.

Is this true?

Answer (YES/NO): YES